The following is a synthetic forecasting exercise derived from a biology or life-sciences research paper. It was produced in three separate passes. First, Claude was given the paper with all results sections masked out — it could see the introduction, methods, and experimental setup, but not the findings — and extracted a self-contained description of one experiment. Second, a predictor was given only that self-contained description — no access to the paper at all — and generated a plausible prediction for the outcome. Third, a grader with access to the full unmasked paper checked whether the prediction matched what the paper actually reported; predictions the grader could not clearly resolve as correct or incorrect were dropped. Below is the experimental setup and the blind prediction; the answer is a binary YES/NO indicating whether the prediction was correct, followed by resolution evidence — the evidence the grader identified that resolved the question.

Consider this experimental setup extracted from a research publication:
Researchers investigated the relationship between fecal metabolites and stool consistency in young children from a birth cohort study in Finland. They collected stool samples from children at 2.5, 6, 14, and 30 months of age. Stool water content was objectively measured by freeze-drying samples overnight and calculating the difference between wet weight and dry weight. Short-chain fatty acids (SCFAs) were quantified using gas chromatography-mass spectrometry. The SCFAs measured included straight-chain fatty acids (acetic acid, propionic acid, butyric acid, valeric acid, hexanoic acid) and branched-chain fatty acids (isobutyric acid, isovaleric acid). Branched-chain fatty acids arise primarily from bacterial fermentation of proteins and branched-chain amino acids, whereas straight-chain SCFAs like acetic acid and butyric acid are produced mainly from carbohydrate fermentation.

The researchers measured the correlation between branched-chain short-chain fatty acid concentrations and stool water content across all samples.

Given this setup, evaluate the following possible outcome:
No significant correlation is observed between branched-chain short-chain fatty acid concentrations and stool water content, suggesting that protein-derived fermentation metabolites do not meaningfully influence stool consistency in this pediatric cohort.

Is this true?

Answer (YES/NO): NO